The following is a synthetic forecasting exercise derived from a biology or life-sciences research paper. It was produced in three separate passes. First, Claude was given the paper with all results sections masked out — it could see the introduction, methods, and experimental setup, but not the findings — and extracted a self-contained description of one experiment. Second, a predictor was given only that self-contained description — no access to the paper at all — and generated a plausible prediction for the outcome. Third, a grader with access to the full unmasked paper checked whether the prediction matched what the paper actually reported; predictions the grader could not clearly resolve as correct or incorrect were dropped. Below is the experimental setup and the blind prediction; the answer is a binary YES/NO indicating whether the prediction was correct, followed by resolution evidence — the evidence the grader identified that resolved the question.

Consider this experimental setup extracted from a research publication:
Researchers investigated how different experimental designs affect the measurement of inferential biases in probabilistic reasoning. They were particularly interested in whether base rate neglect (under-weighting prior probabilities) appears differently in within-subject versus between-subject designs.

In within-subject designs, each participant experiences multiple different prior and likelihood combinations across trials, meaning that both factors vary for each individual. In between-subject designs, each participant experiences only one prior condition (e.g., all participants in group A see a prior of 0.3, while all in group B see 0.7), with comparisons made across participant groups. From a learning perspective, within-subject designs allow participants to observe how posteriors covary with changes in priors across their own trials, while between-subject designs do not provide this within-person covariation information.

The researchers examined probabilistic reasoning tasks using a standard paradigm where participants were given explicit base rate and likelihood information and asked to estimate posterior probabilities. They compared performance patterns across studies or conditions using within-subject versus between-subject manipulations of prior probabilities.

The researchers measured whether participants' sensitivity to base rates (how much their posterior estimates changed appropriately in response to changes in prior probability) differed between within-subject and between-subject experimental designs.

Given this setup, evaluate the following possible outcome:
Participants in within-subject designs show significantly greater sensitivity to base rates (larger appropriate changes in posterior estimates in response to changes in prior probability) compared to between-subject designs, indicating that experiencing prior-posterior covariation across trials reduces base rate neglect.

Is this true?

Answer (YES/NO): YES